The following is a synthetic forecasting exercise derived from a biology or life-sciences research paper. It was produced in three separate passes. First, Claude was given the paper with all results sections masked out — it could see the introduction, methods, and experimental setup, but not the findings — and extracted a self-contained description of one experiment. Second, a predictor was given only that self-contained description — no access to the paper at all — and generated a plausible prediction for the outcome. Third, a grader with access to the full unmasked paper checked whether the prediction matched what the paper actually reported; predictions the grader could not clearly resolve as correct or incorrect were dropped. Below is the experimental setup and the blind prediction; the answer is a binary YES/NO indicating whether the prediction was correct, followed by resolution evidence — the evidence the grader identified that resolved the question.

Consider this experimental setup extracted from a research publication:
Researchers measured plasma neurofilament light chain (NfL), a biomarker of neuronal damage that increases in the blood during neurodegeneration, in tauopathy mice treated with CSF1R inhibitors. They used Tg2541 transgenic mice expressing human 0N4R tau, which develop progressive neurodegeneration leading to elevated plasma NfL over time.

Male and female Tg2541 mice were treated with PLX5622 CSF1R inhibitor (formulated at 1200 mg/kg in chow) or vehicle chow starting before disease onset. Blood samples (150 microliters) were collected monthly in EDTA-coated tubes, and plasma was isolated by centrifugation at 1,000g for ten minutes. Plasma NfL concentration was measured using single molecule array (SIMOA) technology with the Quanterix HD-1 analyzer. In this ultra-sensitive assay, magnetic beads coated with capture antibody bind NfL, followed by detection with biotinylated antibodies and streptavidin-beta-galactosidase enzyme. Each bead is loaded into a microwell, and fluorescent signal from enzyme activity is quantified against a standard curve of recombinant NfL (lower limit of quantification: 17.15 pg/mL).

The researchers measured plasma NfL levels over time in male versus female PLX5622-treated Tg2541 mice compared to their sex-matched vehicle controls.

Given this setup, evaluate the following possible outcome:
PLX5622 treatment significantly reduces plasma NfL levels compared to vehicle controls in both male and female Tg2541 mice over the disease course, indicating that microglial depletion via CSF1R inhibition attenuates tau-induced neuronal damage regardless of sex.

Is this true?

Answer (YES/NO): NO